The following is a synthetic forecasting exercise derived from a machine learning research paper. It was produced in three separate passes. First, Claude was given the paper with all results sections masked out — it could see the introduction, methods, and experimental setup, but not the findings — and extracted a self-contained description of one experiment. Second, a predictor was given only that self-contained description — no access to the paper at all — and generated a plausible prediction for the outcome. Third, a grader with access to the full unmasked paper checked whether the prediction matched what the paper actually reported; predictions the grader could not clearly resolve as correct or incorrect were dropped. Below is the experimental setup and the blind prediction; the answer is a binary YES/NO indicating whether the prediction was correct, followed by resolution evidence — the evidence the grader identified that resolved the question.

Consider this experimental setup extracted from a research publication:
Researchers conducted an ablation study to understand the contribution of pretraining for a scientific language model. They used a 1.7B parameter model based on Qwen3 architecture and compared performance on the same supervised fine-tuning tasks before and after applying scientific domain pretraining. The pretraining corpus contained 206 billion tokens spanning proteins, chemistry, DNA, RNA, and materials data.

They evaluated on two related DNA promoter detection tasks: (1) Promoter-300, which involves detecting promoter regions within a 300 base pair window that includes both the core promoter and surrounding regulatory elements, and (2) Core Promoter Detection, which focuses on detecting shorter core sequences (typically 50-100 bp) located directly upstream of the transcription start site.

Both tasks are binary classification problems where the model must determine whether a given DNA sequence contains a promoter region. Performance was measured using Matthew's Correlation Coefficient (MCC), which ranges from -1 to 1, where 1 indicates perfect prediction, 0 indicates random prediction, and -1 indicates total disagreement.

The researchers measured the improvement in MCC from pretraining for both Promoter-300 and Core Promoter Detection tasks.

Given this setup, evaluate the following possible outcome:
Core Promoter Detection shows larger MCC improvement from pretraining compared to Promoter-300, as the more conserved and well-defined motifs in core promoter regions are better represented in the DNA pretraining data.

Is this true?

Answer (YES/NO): NO